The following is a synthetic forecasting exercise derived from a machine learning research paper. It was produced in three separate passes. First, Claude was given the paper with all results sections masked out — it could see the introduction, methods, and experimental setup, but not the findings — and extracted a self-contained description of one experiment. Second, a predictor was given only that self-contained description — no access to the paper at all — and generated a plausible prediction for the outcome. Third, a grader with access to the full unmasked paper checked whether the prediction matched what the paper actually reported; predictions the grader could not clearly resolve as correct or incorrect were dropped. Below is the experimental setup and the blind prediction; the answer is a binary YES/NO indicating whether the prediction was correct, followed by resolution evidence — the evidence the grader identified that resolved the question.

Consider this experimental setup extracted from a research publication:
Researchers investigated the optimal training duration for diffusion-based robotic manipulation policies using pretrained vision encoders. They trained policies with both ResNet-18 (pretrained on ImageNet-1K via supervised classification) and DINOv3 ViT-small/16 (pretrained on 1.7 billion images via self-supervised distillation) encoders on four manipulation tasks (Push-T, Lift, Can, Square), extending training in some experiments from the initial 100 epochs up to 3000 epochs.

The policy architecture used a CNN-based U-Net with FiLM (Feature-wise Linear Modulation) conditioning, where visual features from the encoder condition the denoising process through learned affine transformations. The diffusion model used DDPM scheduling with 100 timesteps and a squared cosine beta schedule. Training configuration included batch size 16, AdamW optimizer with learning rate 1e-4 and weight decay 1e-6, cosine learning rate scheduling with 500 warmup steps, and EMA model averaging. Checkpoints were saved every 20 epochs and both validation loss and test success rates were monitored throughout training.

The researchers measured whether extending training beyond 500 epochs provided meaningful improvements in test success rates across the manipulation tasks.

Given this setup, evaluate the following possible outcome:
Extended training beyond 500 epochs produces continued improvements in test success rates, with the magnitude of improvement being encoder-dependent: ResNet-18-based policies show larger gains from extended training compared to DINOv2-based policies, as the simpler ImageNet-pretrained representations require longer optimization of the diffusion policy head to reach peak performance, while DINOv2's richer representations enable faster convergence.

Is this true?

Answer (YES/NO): NO